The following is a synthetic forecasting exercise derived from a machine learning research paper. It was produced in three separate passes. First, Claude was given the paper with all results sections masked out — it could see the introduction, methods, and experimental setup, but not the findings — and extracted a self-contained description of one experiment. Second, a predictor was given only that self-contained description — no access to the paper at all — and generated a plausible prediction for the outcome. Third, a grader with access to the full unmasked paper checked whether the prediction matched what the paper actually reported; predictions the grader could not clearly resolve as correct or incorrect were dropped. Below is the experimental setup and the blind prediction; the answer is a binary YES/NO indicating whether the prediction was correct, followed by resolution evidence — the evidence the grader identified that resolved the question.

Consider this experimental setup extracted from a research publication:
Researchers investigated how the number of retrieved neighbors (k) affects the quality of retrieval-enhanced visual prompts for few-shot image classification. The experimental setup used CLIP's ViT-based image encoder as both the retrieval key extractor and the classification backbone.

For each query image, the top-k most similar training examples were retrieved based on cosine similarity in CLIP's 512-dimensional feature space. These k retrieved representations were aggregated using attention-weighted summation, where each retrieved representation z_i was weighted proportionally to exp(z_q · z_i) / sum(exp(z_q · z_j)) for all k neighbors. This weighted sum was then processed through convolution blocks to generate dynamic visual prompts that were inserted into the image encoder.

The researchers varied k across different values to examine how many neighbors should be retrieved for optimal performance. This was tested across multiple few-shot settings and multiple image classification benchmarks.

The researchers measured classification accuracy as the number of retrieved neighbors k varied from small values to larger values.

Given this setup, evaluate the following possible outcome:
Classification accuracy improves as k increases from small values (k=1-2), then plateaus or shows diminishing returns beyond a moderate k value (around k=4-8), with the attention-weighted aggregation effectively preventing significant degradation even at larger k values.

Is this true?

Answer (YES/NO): YES